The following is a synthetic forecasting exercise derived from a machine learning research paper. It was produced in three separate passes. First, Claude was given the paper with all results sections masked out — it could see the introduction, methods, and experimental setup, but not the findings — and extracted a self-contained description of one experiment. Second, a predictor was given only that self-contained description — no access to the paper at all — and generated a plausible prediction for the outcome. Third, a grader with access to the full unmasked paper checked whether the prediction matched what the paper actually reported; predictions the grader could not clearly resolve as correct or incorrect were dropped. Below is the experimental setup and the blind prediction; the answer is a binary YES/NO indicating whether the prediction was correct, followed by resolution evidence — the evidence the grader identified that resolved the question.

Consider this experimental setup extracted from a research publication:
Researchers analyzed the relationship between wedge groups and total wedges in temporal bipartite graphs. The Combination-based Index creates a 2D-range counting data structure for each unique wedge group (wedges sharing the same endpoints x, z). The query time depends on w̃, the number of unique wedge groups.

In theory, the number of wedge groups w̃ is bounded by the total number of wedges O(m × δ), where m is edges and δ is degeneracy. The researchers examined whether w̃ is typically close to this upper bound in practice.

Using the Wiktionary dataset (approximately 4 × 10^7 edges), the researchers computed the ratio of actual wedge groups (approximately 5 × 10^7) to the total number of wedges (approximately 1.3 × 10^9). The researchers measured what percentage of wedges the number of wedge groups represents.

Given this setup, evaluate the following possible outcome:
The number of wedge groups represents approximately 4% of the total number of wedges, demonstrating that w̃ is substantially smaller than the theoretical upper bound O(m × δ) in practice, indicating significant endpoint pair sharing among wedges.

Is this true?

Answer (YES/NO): YES